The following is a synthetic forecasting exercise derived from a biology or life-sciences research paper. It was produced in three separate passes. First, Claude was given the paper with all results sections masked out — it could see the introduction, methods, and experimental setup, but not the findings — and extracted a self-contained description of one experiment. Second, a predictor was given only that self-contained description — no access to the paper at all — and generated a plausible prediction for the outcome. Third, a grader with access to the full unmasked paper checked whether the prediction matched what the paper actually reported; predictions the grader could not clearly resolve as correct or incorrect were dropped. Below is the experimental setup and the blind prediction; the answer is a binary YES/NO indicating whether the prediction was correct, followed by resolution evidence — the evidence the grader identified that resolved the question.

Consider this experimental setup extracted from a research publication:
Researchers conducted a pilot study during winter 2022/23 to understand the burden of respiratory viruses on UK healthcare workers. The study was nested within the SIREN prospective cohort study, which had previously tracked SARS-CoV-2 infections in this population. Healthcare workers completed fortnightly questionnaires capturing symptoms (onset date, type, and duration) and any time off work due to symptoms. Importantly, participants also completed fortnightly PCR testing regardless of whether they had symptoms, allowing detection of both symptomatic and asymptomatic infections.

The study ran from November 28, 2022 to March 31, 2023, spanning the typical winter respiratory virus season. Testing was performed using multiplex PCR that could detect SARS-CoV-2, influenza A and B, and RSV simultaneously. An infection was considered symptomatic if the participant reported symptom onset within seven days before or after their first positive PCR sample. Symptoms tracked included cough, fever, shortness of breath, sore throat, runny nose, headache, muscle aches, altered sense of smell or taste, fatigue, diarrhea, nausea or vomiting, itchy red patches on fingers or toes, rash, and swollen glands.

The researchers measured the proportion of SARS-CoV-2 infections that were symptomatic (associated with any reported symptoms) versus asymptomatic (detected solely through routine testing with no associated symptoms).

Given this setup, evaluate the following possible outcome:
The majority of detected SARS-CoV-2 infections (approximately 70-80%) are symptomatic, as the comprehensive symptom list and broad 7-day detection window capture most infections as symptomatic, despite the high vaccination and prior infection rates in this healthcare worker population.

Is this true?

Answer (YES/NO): NO